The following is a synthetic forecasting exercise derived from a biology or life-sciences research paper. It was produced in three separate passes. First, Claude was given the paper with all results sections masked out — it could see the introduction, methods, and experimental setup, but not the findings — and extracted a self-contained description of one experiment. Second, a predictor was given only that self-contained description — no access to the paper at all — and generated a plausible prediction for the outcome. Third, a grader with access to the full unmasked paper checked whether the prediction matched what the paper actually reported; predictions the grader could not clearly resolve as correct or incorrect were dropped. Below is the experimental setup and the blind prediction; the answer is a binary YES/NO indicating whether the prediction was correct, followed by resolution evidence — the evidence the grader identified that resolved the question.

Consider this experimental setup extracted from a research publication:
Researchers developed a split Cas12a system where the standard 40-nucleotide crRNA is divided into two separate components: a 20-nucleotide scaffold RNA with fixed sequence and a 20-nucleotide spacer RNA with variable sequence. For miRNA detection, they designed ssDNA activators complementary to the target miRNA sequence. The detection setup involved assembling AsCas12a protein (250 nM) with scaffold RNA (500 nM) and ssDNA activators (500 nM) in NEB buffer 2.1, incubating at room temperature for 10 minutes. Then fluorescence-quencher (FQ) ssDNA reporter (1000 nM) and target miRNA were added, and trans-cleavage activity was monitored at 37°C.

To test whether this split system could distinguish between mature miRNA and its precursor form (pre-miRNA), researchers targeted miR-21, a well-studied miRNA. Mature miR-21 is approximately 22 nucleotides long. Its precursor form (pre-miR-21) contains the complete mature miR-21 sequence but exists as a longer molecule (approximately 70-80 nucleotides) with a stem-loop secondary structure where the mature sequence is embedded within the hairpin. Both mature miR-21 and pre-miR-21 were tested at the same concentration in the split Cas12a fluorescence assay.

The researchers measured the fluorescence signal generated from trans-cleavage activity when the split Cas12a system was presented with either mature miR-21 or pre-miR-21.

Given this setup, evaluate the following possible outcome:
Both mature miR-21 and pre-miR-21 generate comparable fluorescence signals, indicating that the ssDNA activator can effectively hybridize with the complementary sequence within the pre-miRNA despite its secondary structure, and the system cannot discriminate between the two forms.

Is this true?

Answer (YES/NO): NO